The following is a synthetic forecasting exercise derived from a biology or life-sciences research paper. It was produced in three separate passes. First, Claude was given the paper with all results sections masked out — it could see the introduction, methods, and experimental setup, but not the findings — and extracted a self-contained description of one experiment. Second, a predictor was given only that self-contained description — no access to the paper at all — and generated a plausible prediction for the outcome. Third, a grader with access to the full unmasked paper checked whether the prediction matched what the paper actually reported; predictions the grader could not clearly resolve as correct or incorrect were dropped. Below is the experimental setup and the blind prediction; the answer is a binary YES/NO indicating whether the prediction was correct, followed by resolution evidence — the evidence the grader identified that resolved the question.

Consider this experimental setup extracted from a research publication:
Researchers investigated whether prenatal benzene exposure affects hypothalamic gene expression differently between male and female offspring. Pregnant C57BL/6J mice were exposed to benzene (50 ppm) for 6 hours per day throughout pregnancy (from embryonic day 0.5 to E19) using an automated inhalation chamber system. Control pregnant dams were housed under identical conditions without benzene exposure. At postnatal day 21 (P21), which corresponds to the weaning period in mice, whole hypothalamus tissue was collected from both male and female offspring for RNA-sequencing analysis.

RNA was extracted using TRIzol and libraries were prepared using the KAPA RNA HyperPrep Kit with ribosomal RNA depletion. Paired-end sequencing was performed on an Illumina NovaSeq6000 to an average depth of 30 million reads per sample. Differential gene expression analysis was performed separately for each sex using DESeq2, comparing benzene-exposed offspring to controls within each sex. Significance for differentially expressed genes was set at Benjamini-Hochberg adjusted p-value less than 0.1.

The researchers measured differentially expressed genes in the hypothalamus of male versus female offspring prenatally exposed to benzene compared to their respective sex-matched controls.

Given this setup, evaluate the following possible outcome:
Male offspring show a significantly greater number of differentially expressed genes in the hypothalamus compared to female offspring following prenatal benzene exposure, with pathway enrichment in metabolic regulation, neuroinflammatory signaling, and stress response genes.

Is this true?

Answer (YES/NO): YES